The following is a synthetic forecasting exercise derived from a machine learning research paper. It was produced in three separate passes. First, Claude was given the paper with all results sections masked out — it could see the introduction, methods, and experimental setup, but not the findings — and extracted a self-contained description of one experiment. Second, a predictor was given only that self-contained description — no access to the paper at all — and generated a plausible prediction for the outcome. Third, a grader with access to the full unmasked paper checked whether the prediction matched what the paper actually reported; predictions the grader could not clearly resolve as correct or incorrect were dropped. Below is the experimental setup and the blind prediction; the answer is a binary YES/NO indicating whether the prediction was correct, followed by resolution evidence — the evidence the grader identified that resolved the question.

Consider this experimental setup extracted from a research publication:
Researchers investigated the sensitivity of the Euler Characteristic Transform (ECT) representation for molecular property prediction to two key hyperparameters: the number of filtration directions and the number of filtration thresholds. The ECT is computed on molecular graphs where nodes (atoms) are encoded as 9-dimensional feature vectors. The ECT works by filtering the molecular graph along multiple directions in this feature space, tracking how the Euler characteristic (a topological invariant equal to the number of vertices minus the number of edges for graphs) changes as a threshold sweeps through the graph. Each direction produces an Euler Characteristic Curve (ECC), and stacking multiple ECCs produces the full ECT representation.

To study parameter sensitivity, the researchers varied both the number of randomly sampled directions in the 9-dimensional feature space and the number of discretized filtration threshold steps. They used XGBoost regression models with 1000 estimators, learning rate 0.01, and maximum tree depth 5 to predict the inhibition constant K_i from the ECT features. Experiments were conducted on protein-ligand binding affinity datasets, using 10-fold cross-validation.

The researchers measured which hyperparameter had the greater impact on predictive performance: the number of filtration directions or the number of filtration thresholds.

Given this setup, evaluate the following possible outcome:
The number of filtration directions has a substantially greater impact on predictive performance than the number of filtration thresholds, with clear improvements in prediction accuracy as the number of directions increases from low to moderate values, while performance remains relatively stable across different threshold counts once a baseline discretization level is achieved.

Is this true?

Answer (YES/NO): YES